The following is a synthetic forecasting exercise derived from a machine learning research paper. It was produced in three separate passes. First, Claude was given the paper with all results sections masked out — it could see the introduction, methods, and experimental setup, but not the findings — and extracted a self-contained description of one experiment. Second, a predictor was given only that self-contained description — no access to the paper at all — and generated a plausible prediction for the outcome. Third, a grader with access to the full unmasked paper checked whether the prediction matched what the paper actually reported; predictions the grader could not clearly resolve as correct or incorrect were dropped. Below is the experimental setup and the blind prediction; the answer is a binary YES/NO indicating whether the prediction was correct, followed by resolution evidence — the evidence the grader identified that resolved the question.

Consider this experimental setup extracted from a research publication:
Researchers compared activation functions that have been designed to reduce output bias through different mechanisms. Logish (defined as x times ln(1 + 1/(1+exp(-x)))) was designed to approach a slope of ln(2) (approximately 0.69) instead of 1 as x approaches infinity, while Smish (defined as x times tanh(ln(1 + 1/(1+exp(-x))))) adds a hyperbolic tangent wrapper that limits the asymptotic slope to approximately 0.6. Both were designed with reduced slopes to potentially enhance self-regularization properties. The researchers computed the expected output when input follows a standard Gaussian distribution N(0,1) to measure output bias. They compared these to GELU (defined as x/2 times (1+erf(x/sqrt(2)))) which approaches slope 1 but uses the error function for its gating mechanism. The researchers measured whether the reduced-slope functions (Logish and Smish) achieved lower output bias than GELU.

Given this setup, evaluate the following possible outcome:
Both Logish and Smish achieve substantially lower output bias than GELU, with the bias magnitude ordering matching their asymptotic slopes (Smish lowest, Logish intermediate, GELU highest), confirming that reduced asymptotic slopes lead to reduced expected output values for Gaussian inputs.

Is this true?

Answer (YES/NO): YES